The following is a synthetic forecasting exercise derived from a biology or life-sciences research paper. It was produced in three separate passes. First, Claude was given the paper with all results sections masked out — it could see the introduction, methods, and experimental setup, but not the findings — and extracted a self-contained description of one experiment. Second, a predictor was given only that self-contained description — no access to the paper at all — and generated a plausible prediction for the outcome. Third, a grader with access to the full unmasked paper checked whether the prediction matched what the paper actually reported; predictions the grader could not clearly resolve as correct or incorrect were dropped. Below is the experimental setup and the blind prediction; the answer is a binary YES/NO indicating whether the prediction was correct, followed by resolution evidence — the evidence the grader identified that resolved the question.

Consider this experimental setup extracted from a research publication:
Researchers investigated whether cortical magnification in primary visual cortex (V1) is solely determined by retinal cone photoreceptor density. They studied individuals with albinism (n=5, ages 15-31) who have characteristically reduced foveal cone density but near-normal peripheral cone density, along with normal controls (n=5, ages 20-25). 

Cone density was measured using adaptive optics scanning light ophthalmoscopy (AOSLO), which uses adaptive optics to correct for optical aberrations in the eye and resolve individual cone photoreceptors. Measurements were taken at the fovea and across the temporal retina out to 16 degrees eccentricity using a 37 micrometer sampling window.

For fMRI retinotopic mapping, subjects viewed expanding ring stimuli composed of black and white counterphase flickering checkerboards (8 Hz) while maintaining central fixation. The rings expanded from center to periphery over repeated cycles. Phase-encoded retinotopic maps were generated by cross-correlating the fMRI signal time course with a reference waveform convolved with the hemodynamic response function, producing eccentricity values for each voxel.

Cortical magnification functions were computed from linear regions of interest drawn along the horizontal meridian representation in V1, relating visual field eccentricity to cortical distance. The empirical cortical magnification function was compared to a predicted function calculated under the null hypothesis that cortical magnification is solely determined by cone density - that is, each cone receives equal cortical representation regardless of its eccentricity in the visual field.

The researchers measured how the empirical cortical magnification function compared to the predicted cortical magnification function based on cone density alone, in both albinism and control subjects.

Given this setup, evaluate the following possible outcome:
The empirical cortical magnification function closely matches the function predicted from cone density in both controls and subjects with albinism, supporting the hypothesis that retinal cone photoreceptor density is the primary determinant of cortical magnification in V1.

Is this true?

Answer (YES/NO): NO